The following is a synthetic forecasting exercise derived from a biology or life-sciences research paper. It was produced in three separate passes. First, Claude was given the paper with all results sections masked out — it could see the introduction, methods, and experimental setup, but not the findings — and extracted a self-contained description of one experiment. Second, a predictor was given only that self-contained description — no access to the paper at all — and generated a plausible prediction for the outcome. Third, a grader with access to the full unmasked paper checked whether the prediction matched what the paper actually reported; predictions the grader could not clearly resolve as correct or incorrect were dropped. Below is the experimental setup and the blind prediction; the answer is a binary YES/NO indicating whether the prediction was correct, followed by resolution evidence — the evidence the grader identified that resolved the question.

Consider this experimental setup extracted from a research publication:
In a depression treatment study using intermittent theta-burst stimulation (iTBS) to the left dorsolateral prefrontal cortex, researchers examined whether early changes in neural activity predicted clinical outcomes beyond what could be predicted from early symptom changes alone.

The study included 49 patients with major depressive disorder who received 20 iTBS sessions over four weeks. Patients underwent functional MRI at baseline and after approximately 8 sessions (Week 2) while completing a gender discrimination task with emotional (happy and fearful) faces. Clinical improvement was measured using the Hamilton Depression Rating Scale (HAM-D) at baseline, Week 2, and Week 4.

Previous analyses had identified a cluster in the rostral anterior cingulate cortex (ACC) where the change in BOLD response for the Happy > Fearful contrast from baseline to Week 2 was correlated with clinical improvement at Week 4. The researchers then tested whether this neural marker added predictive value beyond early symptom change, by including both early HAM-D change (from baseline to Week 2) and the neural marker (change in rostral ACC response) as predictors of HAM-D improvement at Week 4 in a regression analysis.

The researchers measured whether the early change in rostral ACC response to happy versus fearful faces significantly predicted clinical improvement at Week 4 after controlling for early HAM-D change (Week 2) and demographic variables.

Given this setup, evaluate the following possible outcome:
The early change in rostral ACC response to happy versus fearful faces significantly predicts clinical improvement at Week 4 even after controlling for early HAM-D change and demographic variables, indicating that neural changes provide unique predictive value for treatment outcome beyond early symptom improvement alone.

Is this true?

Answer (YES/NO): YES